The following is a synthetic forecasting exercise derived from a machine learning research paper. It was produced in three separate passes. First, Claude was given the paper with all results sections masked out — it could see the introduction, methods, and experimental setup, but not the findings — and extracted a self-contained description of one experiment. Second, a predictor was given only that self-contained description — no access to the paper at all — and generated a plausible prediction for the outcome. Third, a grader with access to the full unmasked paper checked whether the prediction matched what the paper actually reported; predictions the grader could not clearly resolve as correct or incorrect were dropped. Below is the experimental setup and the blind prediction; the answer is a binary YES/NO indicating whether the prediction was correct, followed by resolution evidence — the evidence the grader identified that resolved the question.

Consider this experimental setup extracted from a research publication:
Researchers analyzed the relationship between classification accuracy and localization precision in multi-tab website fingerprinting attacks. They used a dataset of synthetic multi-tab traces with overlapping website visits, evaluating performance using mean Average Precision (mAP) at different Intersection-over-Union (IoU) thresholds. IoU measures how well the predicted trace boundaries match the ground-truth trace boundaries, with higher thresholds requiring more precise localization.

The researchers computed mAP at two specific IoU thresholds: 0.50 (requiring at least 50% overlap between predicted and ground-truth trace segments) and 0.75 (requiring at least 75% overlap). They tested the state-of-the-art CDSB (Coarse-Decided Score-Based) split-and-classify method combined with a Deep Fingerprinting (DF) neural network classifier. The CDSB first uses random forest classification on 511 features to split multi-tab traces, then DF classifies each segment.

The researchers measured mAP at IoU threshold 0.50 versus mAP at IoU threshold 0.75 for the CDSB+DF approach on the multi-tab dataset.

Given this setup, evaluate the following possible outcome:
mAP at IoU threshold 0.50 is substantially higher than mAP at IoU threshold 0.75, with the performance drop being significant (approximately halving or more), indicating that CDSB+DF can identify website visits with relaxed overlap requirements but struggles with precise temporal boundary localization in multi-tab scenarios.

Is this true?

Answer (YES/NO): NO